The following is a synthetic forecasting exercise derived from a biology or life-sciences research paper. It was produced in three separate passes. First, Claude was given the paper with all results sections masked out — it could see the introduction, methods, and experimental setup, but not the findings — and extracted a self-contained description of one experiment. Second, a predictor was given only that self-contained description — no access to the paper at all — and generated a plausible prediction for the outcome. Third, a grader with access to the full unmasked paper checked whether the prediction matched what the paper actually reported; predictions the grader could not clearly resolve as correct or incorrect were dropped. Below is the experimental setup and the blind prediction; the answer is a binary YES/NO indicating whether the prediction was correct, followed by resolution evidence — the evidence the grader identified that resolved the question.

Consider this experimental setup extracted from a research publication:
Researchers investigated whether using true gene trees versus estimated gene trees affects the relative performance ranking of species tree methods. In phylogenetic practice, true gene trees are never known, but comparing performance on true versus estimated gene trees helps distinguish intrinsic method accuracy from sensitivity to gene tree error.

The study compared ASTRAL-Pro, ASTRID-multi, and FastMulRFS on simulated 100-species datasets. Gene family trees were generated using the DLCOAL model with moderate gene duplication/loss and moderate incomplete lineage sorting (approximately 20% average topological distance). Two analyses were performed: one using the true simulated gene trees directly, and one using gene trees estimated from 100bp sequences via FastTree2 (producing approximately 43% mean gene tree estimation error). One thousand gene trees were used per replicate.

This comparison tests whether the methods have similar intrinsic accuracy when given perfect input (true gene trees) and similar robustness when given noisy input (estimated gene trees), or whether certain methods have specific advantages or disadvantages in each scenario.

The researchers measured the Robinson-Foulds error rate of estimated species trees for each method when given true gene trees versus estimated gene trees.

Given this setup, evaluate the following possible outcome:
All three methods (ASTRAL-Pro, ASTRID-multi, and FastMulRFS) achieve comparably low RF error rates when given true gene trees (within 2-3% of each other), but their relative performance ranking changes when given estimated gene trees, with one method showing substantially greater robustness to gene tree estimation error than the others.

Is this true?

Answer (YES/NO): NO